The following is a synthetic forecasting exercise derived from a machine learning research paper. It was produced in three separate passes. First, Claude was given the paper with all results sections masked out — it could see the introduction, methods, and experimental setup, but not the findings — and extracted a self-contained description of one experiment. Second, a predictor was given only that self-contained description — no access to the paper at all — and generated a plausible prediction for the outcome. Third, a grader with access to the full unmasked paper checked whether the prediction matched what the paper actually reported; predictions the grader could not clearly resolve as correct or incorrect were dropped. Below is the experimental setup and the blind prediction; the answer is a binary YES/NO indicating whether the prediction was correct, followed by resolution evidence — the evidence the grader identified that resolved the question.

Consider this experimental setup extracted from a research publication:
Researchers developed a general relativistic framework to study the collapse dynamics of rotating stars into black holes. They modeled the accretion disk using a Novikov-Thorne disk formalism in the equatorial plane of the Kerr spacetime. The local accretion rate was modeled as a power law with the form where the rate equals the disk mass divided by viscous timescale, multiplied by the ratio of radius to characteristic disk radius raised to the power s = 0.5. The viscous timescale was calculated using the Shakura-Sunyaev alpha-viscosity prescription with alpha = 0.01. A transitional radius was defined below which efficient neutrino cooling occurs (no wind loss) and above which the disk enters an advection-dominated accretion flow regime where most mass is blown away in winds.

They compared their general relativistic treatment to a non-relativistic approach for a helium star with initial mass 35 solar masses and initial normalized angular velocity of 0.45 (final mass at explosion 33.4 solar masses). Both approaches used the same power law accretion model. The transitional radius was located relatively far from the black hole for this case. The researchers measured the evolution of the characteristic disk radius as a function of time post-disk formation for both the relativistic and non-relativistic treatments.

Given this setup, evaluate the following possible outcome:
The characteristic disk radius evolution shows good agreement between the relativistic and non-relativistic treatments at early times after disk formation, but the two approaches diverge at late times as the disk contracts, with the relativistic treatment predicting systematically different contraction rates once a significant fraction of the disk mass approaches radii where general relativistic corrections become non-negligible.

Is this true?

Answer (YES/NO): NO